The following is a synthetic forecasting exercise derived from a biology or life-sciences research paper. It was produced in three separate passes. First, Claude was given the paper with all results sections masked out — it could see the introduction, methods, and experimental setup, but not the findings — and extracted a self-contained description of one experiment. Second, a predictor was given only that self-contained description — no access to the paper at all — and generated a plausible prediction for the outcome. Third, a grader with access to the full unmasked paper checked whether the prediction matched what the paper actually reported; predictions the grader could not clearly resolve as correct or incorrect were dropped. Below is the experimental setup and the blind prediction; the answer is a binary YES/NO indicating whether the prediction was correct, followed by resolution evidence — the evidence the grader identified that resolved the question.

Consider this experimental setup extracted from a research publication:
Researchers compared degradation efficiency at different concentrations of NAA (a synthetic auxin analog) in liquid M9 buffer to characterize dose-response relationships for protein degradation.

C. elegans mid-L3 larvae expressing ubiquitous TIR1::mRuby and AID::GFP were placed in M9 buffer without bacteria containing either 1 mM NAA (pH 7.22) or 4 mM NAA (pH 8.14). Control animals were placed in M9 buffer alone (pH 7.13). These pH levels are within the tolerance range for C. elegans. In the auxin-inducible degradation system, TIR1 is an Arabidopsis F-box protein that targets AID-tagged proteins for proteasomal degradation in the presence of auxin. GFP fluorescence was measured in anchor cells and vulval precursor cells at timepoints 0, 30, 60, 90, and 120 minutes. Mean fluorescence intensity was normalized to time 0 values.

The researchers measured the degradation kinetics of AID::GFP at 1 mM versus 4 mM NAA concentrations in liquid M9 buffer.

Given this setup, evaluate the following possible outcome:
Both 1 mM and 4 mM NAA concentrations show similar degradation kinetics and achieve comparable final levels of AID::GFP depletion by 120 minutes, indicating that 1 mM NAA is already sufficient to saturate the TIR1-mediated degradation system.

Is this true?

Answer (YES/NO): YES